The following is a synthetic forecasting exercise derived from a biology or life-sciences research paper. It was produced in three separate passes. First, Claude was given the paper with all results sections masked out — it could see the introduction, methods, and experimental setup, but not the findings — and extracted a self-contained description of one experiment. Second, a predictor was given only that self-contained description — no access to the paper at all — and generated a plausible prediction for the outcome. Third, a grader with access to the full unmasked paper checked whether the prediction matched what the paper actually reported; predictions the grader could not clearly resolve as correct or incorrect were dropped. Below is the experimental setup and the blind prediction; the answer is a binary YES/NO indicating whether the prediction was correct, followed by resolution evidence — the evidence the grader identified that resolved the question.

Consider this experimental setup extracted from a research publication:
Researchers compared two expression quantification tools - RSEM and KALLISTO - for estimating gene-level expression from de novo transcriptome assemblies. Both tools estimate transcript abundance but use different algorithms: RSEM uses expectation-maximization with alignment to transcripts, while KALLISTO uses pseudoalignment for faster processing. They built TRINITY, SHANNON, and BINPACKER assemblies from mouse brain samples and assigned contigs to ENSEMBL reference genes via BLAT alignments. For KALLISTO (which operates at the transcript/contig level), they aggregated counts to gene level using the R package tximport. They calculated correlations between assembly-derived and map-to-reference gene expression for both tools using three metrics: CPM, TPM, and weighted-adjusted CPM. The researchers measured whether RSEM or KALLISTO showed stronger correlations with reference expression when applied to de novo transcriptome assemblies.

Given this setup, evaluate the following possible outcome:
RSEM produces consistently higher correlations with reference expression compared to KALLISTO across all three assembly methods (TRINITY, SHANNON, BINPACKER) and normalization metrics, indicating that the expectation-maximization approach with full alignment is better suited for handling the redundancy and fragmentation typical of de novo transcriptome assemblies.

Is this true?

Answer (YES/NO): NO